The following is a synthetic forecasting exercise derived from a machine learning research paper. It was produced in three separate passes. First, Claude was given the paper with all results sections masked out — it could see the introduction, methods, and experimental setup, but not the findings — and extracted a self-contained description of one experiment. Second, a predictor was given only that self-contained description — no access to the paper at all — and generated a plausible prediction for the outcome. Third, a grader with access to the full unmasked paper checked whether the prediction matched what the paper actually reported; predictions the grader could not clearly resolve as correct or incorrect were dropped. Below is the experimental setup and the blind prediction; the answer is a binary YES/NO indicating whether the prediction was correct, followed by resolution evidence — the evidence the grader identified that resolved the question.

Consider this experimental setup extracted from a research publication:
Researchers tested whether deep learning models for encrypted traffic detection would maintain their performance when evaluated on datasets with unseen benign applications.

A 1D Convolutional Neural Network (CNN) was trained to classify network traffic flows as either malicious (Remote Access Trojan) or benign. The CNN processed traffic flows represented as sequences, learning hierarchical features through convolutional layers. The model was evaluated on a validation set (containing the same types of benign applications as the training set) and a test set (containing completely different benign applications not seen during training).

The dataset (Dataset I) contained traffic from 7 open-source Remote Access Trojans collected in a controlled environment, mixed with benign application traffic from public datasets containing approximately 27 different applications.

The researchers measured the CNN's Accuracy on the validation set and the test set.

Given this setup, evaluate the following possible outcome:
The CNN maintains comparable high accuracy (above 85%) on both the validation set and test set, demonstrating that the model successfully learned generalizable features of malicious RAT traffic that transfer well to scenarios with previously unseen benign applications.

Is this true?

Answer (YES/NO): NO